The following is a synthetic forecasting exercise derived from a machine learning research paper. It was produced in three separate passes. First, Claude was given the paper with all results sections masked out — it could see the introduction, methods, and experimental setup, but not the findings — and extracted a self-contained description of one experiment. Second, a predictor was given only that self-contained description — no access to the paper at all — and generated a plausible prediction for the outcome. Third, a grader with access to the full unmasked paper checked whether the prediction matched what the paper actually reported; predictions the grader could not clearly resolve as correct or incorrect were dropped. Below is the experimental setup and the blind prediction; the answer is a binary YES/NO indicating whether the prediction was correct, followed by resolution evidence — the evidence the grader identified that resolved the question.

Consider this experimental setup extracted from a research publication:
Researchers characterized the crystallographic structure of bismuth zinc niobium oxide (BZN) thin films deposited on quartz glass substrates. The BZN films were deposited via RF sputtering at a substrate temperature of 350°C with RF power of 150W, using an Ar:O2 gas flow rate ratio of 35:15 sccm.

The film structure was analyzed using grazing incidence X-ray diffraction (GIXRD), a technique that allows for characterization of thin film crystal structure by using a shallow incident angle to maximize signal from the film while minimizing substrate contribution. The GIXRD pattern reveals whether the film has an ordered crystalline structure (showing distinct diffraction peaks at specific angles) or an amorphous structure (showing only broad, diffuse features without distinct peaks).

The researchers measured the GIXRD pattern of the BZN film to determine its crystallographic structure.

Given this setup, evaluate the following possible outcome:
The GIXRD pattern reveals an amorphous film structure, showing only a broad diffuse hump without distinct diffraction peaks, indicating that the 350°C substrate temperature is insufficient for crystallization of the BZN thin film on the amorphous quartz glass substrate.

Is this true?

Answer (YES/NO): YES